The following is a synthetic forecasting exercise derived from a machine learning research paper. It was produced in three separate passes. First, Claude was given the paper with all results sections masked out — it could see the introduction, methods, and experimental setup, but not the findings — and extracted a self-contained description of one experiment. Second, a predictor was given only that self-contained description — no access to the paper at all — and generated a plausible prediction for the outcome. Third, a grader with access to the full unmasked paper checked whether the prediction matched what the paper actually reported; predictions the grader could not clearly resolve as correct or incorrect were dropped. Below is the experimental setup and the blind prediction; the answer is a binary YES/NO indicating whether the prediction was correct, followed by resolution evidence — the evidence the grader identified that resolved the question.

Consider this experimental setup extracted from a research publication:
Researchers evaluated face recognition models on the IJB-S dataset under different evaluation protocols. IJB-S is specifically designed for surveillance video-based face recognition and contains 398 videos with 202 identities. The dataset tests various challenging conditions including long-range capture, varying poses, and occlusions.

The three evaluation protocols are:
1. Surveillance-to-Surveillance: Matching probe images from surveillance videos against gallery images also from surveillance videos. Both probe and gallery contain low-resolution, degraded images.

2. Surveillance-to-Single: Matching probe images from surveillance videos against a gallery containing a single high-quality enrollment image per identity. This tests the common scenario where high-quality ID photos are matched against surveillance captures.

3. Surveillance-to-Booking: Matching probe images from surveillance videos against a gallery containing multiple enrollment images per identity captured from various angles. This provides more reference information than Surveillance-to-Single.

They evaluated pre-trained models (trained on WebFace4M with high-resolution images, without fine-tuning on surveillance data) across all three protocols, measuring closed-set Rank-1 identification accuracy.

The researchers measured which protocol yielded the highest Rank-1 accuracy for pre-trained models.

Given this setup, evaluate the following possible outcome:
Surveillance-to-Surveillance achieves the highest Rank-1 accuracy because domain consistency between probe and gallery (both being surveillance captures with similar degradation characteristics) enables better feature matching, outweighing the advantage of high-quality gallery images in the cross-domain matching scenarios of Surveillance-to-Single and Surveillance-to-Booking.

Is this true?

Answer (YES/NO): NO